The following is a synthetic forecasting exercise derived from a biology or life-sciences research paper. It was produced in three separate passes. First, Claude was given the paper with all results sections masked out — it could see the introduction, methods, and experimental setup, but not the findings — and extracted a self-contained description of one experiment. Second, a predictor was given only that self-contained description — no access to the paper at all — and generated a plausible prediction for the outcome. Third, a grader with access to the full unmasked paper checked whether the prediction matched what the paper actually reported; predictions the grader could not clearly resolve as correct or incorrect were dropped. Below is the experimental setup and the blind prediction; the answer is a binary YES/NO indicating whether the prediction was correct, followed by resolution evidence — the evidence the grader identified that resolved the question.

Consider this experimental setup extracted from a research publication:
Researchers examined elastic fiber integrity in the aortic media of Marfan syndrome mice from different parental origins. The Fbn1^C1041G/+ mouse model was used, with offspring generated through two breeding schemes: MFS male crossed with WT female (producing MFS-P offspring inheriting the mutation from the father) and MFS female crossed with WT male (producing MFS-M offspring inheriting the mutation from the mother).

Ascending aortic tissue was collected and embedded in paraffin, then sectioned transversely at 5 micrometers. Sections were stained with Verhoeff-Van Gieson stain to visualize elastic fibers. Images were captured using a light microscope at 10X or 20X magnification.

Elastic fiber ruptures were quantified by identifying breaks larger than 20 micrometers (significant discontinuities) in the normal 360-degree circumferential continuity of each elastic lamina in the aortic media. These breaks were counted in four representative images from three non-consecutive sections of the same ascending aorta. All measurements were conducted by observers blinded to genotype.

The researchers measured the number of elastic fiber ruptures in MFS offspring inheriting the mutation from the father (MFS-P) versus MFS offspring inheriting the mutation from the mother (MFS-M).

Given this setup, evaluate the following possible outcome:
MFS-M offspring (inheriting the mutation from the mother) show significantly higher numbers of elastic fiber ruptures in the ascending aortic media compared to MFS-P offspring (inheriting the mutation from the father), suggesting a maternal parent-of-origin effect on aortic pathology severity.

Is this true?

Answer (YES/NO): NO